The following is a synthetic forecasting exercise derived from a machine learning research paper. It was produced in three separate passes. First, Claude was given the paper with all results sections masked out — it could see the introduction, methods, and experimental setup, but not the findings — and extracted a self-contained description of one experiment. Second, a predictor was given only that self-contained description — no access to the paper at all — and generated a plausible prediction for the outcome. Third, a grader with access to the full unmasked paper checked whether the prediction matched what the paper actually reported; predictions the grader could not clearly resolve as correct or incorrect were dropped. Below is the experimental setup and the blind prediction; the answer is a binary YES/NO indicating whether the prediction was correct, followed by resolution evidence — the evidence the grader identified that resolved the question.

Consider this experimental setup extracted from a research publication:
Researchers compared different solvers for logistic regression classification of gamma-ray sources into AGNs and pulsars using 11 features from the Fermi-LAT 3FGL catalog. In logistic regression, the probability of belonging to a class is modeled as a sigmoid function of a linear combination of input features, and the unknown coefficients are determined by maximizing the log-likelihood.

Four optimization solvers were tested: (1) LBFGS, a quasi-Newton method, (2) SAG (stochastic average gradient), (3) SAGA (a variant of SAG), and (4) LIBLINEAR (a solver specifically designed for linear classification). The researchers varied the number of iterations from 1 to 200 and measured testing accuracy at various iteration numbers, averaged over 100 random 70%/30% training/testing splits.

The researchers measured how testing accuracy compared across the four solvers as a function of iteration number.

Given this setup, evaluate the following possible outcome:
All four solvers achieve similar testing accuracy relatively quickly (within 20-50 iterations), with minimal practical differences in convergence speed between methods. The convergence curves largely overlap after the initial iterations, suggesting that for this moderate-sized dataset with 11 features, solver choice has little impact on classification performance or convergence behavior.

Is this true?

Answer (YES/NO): NO